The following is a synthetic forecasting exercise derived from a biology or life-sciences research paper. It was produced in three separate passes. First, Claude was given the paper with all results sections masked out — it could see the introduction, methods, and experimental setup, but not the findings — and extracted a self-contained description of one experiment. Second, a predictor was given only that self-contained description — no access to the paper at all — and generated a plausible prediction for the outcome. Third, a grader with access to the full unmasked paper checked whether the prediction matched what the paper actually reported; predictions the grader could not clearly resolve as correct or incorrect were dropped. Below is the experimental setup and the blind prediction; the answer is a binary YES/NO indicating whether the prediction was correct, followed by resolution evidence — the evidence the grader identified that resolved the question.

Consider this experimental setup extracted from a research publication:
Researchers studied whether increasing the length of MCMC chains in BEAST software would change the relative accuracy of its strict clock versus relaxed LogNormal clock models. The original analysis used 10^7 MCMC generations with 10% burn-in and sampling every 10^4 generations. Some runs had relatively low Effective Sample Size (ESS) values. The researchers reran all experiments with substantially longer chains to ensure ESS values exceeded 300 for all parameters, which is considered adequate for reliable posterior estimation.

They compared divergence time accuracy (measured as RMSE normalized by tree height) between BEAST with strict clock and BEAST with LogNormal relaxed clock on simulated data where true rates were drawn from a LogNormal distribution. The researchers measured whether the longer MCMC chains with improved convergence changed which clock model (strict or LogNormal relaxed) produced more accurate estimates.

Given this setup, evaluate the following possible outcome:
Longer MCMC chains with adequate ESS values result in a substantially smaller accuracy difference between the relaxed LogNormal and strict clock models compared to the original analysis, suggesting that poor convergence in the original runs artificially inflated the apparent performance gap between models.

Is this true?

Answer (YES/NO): NO